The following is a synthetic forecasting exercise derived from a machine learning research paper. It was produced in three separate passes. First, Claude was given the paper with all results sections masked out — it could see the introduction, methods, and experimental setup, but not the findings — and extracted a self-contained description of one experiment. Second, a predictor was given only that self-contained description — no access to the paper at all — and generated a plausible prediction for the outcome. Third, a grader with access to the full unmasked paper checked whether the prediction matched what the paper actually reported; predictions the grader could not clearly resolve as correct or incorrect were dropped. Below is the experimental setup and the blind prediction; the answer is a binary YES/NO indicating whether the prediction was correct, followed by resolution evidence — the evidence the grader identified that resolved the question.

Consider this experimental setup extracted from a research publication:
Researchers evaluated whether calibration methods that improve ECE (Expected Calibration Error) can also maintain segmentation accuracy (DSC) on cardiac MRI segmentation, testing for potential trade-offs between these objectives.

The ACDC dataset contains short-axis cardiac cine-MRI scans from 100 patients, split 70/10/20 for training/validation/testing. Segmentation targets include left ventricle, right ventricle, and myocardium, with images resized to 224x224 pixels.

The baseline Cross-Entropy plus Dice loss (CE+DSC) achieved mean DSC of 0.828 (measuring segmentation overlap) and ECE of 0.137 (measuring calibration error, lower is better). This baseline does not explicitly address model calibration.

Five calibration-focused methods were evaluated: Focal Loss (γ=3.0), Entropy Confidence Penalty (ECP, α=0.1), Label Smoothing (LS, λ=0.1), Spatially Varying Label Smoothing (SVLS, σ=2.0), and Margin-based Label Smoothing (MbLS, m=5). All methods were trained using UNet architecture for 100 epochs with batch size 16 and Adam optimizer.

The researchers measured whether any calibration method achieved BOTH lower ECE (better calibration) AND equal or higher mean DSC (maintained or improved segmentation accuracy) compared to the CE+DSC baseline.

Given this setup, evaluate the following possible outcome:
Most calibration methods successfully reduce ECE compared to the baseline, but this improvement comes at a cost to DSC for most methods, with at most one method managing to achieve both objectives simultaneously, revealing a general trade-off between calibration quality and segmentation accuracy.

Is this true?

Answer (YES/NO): YES